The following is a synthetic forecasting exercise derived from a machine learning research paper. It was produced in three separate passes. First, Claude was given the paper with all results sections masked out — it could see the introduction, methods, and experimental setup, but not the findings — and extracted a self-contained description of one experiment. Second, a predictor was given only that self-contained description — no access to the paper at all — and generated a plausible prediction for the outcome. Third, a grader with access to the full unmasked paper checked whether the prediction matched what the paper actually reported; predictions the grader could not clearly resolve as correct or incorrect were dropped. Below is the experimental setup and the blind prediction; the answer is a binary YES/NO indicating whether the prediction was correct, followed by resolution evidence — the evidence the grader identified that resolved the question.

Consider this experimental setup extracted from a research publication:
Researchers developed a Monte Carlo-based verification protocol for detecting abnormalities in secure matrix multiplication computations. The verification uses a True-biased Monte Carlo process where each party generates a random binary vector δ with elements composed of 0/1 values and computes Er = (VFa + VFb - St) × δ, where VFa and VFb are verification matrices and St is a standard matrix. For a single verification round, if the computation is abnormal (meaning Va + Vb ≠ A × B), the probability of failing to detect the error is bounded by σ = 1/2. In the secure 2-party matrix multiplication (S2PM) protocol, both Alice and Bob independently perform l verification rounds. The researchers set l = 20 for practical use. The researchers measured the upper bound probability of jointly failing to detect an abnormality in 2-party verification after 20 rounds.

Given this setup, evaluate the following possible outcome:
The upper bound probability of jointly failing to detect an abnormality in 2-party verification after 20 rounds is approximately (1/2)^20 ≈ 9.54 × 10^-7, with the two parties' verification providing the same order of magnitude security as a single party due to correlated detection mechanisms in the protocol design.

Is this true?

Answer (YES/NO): NO